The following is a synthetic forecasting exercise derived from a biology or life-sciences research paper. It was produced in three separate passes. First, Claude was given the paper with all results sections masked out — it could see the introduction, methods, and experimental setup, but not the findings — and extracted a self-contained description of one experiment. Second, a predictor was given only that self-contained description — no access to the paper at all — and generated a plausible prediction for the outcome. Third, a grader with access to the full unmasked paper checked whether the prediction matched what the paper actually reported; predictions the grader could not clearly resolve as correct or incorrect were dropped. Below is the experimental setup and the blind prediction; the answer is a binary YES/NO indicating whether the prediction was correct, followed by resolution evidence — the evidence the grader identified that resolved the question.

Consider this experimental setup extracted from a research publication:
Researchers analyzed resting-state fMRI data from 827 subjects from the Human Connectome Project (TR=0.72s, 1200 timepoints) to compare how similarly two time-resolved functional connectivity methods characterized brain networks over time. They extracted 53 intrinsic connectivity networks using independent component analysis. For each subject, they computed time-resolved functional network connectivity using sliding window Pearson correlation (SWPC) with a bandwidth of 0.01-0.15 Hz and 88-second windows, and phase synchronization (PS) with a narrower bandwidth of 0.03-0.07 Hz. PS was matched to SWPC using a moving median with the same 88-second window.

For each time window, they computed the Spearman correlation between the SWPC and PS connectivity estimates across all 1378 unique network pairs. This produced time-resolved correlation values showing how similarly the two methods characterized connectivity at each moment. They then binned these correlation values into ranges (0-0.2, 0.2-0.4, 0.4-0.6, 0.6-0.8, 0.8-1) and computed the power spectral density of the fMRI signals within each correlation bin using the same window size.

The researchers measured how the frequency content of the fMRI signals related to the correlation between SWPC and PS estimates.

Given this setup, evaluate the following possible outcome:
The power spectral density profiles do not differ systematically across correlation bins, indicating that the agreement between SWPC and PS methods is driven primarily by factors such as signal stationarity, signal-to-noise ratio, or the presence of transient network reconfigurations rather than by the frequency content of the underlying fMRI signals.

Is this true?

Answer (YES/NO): NO